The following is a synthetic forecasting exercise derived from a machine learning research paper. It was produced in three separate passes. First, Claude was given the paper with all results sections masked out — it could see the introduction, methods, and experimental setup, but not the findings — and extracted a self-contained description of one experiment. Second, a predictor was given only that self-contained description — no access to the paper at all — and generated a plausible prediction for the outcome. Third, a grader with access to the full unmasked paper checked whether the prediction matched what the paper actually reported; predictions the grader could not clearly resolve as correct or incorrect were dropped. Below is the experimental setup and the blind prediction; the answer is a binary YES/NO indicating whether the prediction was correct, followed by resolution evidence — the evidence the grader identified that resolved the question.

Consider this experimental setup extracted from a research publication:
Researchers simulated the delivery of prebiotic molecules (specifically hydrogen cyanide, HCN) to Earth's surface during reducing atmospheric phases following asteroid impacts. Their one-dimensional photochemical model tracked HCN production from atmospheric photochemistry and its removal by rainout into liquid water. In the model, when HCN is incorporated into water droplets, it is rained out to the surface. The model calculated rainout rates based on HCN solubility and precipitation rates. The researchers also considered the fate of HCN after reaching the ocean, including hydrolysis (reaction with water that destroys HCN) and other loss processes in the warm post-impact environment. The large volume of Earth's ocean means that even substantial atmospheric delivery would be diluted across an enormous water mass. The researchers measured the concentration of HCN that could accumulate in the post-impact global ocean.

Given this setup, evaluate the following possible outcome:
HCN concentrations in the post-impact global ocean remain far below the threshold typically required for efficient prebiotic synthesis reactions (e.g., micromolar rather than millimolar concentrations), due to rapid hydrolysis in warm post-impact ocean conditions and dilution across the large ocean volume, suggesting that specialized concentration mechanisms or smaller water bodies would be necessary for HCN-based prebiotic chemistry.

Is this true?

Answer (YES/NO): YES